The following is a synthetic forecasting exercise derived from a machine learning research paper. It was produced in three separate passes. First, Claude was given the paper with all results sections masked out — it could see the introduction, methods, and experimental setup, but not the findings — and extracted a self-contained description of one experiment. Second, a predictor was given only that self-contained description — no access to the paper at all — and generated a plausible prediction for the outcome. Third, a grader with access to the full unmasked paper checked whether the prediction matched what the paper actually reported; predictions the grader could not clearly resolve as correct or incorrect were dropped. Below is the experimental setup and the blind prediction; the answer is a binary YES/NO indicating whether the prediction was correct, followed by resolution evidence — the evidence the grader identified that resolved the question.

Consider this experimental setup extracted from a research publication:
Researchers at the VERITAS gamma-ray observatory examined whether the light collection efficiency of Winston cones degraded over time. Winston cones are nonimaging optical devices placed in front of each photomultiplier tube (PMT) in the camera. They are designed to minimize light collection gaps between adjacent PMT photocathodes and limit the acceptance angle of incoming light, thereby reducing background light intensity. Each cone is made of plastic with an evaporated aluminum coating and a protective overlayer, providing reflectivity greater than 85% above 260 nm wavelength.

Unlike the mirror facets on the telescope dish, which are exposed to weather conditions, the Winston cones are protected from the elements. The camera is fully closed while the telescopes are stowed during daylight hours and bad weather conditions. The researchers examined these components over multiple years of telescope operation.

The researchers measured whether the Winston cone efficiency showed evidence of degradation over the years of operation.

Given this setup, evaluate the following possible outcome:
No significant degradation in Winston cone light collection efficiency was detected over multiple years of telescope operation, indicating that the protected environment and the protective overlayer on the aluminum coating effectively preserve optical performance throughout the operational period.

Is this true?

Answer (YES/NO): YES